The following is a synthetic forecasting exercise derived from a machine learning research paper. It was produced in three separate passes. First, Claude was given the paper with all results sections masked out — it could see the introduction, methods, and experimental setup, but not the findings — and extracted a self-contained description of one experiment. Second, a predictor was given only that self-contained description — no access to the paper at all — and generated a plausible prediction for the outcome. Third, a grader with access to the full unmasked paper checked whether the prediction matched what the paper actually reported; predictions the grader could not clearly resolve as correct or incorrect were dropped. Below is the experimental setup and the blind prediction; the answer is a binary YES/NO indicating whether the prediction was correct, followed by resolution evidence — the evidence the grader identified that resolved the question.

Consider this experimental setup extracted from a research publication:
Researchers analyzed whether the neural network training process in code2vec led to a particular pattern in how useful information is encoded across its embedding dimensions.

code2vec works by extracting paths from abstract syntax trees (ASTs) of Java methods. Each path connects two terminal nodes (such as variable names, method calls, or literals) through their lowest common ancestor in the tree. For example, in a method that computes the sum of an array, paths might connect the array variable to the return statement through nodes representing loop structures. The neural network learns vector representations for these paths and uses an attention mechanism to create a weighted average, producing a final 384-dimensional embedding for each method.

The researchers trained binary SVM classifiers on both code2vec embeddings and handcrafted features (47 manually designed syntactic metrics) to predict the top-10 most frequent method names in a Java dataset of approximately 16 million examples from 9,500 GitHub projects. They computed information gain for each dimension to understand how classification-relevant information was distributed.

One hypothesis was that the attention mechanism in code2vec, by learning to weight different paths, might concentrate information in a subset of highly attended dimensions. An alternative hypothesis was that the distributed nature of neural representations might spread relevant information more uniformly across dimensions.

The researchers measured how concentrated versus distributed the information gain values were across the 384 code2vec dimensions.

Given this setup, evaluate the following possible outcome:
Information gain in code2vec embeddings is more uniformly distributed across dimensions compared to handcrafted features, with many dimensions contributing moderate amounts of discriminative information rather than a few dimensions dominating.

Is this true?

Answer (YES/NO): YES